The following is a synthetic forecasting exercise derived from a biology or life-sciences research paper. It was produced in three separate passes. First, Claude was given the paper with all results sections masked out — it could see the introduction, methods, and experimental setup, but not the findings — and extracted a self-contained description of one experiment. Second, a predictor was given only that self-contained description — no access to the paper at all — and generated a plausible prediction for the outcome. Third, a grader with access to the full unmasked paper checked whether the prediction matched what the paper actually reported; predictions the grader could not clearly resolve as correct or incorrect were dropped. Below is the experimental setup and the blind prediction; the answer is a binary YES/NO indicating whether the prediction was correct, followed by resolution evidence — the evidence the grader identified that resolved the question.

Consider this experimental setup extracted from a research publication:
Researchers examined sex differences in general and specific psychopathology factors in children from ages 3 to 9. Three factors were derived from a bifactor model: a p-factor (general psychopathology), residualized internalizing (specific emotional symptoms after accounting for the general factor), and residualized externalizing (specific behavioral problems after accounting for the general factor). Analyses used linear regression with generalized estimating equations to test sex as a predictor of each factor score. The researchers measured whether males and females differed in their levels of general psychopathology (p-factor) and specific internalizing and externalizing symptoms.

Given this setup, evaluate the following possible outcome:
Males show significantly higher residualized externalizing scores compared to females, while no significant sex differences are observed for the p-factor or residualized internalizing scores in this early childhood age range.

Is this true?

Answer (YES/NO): NO